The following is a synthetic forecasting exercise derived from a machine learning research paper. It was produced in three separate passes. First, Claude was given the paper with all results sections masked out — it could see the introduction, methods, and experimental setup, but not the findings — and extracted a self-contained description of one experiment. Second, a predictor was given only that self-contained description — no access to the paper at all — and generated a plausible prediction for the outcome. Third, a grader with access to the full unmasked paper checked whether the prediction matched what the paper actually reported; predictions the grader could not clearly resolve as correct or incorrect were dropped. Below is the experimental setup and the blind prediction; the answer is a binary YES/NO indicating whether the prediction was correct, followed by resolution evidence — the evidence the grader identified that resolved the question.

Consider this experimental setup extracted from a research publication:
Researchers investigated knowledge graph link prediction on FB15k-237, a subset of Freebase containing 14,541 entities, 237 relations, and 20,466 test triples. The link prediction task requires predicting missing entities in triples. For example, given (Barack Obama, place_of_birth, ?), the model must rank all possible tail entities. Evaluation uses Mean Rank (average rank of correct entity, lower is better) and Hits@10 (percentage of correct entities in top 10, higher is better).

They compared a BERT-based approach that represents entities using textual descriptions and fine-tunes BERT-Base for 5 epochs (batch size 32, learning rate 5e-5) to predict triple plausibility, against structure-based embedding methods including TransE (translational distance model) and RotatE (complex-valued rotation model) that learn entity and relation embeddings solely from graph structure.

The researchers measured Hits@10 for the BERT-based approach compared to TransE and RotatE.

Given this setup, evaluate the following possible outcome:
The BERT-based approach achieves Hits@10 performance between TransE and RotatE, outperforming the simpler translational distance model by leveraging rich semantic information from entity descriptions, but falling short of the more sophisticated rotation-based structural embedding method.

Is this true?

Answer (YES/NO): NO